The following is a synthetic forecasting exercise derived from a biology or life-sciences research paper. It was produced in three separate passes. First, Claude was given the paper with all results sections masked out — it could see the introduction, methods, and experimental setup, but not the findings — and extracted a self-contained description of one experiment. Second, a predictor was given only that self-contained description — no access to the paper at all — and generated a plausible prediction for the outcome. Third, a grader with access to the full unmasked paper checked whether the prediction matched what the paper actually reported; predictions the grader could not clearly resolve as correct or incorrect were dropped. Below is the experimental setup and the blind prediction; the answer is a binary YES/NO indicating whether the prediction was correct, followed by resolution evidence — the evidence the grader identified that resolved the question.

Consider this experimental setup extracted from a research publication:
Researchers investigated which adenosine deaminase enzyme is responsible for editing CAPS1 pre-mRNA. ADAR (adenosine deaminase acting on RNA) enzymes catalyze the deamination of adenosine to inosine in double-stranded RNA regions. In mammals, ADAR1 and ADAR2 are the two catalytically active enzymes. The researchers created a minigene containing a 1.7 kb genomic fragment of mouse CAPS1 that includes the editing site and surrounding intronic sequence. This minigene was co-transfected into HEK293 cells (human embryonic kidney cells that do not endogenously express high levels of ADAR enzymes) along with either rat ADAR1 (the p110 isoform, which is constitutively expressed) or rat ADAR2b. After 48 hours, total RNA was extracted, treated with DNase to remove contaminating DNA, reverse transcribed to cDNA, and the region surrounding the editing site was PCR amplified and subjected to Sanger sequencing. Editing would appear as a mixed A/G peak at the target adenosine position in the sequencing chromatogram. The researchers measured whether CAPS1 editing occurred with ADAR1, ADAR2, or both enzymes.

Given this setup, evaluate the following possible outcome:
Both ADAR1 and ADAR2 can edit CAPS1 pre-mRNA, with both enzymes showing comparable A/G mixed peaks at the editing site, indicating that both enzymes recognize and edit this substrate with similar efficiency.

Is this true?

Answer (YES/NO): YES